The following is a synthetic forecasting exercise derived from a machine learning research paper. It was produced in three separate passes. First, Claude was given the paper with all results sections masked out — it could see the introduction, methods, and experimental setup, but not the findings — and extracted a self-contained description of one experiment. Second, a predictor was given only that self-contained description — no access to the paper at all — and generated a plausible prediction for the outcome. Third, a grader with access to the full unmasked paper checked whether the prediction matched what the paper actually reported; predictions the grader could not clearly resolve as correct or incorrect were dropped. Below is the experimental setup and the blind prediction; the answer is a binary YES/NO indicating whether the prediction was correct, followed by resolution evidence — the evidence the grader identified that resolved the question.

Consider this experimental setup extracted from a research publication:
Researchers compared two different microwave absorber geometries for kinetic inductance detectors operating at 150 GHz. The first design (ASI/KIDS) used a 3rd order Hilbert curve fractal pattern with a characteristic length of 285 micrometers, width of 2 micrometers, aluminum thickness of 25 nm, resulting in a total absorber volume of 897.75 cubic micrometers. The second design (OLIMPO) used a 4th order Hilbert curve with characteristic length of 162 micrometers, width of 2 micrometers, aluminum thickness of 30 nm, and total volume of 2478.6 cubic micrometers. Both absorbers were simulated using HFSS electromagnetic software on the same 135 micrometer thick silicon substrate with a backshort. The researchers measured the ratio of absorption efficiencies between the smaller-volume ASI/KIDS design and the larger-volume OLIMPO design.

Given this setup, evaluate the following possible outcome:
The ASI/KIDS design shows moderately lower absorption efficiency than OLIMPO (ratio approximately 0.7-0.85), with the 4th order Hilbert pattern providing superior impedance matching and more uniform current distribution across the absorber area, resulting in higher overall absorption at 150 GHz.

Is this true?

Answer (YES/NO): YES